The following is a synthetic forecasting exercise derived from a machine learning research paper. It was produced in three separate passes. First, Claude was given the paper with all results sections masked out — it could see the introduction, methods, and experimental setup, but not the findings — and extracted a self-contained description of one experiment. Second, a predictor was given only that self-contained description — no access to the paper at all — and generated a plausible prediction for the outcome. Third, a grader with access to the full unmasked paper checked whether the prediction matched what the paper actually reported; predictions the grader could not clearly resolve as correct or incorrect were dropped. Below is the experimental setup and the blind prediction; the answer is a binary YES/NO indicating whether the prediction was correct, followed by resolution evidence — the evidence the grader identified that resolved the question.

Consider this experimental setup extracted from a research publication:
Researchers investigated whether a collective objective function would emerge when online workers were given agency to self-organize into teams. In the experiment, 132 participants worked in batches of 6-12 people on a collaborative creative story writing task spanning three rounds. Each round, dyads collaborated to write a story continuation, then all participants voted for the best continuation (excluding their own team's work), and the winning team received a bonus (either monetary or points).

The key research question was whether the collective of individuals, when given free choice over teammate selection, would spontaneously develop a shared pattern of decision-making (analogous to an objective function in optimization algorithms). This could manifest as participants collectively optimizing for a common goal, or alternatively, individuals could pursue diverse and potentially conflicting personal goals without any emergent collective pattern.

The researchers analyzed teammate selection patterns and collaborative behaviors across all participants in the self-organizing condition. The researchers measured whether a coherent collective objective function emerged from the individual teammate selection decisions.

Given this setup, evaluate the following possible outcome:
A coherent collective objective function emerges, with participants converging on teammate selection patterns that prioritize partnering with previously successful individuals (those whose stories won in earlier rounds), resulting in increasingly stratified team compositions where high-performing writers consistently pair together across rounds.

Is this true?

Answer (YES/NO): NO